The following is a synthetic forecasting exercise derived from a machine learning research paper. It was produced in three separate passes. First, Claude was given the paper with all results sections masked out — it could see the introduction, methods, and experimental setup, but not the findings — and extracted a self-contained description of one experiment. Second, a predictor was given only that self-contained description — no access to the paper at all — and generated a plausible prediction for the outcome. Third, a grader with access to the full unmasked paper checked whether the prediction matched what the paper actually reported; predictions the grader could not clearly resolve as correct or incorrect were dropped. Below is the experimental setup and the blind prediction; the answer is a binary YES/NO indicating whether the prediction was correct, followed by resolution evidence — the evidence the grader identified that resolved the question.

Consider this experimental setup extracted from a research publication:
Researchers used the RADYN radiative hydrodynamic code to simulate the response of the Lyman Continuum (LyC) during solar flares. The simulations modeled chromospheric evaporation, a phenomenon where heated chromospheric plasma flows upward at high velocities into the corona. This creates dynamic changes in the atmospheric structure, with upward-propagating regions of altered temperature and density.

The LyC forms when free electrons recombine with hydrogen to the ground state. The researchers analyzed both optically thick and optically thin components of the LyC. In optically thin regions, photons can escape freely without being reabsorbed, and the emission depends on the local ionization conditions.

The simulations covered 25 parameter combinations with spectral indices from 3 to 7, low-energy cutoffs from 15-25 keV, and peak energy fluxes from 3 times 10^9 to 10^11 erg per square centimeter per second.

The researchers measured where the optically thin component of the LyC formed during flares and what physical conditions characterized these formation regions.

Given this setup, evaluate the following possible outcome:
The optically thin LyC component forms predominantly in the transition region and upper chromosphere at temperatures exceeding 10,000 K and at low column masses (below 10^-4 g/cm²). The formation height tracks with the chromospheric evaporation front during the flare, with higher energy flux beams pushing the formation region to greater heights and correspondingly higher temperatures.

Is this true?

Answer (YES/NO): NO